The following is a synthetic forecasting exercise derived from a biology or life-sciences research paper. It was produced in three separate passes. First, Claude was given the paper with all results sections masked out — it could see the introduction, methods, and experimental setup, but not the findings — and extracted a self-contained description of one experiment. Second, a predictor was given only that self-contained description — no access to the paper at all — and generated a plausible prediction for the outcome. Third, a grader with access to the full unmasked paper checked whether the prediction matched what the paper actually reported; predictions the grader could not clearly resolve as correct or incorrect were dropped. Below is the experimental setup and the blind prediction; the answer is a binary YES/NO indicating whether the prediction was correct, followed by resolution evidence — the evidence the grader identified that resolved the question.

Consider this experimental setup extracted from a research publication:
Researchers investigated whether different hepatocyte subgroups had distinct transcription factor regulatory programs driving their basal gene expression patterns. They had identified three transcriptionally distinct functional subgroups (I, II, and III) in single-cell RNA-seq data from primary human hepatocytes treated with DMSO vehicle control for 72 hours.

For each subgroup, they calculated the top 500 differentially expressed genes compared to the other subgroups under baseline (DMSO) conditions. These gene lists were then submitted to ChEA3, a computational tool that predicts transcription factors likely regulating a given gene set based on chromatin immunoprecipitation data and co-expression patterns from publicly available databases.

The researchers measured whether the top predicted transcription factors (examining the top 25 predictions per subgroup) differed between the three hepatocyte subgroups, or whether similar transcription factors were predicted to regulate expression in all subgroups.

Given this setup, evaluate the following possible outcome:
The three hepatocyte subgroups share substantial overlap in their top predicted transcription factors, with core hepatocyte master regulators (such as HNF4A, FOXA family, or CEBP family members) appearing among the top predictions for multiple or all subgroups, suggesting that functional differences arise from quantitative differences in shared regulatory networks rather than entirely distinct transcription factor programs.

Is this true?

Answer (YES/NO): NO